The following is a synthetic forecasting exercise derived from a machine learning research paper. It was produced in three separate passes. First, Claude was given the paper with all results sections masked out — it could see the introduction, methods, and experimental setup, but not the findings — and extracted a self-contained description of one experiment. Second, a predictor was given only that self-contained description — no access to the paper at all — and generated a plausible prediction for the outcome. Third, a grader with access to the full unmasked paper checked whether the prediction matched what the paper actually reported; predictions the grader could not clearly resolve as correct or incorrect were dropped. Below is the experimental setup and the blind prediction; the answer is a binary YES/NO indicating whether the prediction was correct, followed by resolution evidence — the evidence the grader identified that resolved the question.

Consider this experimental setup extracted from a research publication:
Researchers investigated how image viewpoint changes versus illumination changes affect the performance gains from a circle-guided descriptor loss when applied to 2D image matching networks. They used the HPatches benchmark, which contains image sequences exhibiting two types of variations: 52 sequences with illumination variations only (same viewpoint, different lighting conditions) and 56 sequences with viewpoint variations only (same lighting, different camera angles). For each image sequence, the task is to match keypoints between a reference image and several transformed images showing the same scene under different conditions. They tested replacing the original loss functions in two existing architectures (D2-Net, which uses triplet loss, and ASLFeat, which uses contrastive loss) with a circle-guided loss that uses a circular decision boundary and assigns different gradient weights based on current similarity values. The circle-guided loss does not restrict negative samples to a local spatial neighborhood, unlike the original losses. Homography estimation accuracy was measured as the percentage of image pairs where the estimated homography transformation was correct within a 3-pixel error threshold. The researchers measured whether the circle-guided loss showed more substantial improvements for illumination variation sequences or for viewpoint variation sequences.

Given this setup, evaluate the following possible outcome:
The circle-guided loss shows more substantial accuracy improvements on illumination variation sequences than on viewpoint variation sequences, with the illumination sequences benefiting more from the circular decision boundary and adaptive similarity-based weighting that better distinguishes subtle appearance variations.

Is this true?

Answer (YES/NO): NO